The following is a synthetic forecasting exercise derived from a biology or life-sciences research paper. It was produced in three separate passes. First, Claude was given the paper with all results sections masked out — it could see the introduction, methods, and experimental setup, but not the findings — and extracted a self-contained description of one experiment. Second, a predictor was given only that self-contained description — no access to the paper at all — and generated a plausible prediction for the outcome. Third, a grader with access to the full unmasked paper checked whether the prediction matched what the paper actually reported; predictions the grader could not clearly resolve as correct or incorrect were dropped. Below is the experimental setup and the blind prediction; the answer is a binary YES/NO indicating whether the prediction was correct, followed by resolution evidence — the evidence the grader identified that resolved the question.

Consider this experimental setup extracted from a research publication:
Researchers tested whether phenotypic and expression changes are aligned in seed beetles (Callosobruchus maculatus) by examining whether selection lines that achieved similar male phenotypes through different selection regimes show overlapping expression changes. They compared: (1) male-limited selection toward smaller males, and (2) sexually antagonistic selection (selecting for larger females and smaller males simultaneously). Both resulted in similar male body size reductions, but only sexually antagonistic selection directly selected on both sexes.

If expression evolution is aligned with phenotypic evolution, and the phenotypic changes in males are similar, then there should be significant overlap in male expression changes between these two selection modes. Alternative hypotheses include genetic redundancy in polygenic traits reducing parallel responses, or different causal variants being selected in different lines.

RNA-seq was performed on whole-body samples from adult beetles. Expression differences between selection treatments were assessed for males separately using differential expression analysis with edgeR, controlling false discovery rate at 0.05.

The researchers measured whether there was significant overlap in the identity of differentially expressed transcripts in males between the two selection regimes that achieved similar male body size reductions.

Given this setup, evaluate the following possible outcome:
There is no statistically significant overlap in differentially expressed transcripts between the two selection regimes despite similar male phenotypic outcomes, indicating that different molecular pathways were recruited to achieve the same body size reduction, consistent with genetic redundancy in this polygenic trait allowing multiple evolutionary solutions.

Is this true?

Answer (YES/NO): NO